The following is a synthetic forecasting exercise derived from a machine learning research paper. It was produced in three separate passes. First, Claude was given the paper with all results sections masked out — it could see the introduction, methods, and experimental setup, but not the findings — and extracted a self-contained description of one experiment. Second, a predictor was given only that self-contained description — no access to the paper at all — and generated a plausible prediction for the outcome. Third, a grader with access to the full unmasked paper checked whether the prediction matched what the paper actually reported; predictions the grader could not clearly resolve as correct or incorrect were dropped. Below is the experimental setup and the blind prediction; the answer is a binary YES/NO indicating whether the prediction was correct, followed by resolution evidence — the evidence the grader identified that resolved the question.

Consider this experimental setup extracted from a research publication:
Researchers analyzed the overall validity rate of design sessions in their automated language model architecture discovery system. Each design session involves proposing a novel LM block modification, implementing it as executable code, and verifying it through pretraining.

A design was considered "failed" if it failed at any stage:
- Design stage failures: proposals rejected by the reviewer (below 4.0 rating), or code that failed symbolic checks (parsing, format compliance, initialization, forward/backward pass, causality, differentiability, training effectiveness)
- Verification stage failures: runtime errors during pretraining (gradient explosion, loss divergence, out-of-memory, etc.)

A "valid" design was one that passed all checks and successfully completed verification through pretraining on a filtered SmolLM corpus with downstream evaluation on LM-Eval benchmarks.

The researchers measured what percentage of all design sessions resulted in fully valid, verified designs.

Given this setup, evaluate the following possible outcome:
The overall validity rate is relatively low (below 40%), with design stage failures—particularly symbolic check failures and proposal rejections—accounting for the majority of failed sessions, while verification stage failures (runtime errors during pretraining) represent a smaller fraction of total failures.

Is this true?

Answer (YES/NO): NO